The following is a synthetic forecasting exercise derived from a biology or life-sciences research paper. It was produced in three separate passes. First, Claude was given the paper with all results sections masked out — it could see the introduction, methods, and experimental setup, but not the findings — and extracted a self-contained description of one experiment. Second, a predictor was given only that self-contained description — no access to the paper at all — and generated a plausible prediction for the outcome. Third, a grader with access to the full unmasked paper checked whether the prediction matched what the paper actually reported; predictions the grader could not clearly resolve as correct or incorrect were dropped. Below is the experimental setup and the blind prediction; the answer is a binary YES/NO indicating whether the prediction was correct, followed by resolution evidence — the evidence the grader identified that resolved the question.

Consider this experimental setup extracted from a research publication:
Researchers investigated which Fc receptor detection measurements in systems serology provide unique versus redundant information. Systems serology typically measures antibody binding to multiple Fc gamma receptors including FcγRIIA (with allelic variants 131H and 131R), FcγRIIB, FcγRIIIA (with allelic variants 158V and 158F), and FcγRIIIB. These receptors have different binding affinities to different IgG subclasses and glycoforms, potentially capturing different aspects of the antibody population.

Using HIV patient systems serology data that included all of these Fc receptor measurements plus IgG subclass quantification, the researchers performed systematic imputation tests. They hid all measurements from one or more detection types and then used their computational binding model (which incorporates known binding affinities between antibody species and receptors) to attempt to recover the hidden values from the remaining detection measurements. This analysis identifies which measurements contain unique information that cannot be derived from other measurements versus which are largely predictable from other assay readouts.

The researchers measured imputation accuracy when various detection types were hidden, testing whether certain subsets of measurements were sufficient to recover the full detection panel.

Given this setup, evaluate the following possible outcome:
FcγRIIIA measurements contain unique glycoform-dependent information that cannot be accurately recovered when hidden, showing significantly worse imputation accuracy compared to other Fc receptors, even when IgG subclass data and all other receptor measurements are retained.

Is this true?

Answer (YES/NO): NO